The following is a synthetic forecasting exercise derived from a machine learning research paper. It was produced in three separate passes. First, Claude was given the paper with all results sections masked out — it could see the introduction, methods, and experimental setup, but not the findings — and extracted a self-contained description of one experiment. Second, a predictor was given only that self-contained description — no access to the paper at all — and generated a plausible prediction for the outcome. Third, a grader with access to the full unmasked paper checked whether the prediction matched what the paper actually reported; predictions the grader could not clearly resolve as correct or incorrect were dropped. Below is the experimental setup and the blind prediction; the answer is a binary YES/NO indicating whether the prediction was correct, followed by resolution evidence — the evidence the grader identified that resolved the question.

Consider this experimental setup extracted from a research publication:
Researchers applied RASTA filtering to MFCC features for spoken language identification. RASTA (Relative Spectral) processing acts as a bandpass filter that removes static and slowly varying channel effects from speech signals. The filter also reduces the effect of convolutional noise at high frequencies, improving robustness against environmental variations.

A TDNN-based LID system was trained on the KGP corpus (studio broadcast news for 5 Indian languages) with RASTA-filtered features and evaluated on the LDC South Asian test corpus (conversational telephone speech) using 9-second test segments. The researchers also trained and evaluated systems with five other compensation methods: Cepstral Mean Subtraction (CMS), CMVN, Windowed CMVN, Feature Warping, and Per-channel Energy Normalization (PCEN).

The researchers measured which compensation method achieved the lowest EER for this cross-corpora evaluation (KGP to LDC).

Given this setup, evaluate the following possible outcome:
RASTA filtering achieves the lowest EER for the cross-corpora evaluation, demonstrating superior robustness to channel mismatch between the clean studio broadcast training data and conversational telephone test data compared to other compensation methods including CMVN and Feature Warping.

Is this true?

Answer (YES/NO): YES